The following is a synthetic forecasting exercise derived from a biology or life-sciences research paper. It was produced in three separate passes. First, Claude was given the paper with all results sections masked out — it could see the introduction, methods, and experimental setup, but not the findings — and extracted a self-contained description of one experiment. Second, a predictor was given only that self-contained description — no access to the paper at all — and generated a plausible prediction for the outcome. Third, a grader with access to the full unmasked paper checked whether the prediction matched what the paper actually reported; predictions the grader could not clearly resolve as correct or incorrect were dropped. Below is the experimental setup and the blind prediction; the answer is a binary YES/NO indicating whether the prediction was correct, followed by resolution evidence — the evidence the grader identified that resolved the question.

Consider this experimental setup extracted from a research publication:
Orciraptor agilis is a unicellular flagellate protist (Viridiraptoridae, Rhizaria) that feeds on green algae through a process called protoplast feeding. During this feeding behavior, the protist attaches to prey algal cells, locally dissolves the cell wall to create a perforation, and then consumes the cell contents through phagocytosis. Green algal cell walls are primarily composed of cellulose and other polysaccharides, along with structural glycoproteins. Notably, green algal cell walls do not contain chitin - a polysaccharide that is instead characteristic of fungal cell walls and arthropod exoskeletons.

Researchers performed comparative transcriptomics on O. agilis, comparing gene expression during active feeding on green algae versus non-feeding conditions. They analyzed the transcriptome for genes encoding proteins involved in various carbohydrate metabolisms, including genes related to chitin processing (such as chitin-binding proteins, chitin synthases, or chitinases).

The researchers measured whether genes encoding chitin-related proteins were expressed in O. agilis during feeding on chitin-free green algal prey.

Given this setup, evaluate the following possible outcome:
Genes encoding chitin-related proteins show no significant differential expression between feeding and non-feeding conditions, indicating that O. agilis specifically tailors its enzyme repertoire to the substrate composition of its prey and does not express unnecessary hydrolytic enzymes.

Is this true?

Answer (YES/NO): NO